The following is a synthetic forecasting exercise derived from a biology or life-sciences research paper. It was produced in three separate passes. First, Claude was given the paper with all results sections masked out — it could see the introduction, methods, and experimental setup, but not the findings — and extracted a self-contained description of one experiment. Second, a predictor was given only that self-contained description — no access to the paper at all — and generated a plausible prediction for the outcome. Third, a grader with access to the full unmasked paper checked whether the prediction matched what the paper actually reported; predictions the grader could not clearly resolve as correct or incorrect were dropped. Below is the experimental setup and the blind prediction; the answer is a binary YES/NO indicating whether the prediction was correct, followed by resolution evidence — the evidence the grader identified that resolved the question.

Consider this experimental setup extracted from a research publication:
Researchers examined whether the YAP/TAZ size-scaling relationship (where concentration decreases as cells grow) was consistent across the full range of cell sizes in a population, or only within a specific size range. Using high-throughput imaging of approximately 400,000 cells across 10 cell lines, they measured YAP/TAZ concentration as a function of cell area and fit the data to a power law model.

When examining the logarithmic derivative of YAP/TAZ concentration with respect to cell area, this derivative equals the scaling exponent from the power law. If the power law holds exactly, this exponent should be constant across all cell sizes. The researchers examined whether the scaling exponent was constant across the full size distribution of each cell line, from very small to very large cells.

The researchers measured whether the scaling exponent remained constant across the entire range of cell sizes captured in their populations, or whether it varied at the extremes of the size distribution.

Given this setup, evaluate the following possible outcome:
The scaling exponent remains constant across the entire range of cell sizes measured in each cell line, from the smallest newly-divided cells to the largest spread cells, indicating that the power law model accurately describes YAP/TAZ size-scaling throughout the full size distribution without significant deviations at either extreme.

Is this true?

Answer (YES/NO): NO